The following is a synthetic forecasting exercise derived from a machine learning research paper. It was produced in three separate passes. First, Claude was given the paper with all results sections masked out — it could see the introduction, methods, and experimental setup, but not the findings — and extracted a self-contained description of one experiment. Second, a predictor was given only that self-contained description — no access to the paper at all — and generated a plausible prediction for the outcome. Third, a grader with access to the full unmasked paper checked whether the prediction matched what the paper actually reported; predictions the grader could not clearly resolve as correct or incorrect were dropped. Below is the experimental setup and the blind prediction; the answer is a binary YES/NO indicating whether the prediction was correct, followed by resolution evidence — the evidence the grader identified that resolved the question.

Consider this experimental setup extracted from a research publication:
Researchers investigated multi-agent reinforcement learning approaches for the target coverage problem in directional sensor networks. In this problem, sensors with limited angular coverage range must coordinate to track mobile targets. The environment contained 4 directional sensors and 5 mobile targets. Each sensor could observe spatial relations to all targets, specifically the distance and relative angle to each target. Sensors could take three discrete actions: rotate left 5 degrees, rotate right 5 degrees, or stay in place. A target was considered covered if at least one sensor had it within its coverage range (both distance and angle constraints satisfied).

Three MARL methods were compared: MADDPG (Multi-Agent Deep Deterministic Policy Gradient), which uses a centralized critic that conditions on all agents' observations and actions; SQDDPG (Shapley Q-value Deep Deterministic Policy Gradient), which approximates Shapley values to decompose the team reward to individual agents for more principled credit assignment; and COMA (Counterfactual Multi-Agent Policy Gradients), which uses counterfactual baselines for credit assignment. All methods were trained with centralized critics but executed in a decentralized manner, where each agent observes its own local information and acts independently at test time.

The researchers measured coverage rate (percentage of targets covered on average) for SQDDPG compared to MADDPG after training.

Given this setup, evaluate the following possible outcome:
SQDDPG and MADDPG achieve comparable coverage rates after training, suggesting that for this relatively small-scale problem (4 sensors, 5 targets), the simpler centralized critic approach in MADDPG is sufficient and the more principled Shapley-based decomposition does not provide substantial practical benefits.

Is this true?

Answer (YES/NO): NO